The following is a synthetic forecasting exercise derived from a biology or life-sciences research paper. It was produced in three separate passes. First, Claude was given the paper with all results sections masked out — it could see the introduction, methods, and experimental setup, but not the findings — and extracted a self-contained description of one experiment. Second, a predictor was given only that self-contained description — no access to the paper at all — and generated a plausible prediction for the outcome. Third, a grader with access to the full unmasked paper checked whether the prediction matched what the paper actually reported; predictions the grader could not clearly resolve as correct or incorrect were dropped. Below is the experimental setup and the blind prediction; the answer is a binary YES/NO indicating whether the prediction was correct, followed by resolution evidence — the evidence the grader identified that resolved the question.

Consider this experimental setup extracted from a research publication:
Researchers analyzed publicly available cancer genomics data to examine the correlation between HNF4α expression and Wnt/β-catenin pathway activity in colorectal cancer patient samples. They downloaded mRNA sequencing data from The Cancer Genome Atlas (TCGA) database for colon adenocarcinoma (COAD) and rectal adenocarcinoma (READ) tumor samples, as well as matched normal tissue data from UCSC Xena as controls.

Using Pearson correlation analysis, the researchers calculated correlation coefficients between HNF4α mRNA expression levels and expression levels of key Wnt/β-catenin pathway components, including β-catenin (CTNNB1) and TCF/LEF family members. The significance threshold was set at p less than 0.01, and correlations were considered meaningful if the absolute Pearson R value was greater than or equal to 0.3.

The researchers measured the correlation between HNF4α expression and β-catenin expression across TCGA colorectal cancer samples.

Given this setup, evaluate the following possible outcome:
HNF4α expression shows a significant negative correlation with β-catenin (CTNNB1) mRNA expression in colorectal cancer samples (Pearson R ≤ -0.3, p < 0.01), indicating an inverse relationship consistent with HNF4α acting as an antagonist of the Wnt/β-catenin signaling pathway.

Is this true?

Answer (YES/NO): NO